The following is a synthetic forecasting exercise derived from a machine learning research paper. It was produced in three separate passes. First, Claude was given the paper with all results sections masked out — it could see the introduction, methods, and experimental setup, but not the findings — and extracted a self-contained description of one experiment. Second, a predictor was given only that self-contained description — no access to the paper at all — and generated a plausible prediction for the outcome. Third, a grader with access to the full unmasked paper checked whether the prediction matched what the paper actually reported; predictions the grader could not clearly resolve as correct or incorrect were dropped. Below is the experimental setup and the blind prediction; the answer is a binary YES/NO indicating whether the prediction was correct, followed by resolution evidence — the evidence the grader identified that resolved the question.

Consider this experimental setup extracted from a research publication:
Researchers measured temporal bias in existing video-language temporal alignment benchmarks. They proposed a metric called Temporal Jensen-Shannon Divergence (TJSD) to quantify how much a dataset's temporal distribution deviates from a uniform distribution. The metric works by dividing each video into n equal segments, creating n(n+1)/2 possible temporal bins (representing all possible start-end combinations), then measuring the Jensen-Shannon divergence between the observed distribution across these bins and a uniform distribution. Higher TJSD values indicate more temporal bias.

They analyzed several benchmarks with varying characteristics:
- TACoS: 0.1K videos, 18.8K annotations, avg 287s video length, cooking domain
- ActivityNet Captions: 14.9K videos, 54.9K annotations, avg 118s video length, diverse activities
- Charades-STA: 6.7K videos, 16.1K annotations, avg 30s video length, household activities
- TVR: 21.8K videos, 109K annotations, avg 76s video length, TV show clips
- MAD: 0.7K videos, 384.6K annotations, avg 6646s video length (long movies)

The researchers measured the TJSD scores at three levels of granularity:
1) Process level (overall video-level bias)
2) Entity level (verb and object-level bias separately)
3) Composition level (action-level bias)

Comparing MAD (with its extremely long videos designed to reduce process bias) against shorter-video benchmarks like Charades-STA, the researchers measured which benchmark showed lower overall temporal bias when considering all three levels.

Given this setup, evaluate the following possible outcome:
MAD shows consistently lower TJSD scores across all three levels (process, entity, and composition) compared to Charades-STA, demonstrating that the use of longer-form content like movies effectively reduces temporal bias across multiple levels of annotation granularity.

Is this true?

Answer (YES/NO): NO